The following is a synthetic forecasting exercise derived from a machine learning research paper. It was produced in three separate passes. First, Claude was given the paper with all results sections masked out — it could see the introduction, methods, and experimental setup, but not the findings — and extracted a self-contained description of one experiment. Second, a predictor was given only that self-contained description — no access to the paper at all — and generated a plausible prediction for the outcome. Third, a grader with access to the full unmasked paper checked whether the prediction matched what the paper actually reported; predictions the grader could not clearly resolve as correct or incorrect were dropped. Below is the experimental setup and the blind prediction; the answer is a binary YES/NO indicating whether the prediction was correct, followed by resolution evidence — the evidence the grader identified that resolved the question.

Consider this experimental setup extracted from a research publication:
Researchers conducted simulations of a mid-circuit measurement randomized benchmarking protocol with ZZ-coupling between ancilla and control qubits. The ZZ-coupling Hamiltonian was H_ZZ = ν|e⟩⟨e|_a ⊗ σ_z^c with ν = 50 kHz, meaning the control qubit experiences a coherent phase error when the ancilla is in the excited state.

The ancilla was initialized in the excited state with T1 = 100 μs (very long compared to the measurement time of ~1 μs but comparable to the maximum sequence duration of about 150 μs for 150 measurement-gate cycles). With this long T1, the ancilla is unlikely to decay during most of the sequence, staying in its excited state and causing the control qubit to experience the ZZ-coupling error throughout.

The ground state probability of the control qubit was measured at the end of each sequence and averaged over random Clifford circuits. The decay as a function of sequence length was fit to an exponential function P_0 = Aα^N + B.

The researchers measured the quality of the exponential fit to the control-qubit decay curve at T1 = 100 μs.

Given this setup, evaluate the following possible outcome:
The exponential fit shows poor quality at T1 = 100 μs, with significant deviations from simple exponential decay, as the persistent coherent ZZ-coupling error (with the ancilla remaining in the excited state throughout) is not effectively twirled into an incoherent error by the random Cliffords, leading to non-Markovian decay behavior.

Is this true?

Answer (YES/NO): NO